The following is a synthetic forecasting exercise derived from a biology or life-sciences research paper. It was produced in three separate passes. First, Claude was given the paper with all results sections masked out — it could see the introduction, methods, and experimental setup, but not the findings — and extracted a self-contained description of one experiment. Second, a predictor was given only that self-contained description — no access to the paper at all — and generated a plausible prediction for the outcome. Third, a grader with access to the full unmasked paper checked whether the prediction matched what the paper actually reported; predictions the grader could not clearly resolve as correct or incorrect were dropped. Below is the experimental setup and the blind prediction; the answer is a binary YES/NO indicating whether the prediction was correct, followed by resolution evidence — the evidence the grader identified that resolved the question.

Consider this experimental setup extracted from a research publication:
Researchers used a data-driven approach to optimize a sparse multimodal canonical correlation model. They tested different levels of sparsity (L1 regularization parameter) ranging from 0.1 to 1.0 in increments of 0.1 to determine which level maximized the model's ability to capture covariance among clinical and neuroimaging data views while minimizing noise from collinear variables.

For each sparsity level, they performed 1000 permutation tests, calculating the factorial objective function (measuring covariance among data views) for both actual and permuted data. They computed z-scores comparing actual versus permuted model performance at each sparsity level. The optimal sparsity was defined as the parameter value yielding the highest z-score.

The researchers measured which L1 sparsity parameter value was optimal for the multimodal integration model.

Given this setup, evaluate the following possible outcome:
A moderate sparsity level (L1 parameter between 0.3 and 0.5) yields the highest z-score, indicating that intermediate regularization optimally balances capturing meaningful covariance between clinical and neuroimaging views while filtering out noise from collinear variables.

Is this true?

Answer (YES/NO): YES